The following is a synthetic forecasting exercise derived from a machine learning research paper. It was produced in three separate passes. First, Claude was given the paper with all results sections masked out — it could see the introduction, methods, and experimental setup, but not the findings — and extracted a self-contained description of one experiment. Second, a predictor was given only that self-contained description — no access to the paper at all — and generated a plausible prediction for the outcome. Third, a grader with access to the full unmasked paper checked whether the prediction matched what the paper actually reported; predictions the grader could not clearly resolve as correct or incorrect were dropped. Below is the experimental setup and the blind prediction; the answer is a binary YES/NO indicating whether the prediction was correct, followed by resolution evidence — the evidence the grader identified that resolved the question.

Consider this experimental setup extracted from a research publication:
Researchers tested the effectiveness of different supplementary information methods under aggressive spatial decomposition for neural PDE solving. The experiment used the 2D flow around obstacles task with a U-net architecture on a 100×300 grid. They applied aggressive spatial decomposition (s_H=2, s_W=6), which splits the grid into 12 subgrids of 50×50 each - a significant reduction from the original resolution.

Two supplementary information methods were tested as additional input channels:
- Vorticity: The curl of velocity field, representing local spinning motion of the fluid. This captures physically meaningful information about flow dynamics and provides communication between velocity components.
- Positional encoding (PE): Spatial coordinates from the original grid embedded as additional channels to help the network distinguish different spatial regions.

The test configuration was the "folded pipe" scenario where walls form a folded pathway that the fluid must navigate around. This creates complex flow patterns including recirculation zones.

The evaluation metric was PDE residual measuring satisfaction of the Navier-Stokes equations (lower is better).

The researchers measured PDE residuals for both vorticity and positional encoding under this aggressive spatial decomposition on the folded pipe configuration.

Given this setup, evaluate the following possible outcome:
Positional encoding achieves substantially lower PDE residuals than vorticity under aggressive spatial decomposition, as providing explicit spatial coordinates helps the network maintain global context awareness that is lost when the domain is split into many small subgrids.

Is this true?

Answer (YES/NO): NO